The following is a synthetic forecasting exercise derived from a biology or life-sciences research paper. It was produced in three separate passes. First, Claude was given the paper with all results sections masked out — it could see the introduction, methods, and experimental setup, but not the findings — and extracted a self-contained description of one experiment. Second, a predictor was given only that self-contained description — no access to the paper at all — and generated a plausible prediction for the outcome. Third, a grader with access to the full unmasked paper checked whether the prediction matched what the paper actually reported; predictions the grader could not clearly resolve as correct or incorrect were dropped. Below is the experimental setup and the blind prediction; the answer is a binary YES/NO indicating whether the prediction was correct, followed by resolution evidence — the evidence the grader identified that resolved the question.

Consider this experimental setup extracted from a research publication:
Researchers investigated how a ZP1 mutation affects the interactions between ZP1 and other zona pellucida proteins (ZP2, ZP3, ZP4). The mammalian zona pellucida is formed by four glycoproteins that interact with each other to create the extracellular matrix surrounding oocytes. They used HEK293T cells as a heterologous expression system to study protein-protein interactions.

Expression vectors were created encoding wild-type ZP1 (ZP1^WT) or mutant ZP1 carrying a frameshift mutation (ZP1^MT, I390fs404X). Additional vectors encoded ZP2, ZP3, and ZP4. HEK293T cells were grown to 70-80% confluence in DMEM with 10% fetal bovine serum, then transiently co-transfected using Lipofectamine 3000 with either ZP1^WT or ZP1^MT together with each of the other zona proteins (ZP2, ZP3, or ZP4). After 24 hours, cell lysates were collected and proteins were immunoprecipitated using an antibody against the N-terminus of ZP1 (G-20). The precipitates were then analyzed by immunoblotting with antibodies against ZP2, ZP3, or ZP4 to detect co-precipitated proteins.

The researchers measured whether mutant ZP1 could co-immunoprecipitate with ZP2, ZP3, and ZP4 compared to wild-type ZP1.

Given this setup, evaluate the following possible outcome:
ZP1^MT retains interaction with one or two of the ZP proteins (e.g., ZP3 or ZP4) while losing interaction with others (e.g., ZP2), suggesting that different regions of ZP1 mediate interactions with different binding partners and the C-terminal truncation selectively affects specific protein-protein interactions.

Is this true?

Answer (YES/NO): NO